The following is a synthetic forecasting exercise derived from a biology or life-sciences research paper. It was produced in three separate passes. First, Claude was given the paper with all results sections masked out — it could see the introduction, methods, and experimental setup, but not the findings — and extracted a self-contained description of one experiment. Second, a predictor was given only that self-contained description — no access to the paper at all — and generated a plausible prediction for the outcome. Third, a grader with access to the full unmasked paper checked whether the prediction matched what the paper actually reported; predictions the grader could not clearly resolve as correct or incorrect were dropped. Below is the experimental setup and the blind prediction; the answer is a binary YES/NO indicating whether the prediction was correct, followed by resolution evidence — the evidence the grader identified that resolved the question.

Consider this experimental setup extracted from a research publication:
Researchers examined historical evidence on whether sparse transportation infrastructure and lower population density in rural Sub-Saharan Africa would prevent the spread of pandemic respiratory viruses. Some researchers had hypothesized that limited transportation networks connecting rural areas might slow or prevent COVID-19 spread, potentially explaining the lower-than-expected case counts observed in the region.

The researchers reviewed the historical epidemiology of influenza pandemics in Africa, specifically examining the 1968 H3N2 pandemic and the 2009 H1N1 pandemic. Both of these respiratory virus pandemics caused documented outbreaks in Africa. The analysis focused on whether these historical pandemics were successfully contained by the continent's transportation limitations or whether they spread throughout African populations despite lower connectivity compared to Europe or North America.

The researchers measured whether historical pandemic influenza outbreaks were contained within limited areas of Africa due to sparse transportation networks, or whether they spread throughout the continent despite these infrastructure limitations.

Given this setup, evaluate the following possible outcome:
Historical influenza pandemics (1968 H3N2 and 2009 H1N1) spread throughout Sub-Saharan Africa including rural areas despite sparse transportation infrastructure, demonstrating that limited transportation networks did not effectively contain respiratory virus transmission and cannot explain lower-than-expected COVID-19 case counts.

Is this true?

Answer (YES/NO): YES